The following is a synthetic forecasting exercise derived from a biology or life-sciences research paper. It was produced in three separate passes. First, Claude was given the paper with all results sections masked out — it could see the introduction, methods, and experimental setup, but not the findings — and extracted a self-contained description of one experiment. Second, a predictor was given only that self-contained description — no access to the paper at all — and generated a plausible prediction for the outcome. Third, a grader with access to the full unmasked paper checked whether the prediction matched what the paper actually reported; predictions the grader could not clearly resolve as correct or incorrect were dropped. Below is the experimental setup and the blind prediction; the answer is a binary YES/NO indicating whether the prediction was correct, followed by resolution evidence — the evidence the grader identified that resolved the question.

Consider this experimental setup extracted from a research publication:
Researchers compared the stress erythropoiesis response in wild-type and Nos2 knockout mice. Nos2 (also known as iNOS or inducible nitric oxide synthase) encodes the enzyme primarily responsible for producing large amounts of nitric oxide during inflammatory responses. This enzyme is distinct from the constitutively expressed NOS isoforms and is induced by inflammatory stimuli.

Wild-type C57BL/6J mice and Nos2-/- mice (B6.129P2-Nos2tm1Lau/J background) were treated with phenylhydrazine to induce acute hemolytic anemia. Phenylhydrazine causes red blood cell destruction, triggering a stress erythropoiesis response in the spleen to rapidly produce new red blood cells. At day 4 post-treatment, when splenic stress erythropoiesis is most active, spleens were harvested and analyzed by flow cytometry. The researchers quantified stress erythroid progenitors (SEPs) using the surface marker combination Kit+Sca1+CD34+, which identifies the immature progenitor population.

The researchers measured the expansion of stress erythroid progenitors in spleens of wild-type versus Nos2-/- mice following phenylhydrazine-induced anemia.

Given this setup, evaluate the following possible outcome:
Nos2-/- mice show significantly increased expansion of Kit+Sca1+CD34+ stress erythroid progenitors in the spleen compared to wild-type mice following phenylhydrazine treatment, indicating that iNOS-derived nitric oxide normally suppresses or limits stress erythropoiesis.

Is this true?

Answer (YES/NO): NO